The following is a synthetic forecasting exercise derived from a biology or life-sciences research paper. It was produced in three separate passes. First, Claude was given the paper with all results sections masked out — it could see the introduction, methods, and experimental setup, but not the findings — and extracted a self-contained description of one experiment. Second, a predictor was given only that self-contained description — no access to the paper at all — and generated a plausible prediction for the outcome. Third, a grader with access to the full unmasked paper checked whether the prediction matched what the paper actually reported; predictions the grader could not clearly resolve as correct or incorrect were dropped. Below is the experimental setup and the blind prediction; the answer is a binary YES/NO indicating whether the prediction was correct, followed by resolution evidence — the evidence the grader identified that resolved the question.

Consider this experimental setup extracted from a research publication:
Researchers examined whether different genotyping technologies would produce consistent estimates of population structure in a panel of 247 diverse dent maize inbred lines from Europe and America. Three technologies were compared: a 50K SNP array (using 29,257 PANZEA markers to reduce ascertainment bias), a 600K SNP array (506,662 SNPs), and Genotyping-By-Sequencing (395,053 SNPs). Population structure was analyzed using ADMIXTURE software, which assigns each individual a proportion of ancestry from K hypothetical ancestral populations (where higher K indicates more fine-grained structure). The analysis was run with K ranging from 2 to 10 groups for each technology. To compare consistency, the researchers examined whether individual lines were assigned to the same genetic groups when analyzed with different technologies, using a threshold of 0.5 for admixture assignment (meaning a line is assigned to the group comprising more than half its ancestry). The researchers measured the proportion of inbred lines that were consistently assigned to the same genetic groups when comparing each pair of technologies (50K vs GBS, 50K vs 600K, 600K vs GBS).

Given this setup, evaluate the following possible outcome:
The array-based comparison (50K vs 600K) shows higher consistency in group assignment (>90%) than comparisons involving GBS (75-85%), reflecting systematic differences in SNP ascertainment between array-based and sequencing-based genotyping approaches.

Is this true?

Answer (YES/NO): NO